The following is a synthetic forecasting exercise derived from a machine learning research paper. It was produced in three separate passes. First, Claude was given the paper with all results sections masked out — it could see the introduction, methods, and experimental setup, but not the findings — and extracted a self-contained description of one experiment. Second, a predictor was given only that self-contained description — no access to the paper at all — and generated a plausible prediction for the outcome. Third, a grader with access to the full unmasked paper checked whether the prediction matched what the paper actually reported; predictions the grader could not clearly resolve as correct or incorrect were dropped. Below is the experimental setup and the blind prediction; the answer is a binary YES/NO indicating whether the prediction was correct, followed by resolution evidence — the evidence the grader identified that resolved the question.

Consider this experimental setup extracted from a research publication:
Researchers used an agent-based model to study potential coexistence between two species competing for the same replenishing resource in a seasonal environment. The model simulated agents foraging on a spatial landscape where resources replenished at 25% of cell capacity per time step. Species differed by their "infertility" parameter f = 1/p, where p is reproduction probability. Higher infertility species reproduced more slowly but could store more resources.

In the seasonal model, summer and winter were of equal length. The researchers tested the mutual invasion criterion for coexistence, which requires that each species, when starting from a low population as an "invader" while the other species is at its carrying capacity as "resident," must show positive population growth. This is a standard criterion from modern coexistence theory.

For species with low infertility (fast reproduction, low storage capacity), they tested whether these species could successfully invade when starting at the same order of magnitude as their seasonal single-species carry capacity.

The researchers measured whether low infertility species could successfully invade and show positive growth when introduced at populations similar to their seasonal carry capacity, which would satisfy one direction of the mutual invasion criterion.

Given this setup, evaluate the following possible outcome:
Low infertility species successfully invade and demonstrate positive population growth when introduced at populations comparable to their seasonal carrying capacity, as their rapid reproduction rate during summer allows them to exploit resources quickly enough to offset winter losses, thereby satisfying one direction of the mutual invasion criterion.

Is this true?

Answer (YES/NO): NO